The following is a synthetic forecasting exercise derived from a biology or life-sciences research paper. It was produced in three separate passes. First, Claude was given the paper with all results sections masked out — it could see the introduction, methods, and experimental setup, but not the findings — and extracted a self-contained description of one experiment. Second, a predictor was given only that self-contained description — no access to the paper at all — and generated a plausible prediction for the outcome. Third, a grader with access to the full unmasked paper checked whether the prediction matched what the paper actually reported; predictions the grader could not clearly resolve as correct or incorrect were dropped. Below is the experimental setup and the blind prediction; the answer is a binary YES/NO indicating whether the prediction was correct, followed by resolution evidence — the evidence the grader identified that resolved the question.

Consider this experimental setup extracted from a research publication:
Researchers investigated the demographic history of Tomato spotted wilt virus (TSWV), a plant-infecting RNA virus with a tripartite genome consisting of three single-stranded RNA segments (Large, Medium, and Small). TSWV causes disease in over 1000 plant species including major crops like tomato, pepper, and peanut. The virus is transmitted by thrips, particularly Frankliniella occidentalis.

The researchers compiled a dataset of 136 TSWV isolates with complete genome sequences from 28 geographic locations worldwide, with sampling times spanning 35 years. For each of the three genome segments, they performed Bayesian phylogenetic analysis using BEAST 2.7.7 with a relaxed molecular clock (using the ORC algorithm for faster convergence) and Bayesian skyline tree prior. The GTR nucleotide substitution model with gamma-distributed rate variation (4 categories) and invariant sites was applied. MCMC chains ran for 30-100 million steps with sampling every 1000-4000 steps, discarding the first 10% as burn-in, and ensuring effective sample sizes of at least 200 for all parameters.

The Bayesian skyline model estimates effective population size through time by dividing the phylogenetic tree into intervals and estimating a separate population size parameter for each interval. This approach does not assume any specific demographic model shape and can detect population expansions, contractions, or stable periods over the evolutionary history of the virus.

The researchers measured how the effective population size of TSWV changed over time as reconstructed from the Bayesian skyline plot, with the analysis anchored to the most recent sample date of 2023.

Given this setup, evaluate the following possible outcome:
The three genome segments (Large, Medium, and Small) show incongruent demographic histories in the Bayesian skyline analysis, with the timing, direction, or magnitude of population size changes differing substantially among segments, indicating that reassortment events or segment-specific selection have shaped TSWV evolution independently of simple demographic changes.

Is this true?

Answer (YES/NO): NO